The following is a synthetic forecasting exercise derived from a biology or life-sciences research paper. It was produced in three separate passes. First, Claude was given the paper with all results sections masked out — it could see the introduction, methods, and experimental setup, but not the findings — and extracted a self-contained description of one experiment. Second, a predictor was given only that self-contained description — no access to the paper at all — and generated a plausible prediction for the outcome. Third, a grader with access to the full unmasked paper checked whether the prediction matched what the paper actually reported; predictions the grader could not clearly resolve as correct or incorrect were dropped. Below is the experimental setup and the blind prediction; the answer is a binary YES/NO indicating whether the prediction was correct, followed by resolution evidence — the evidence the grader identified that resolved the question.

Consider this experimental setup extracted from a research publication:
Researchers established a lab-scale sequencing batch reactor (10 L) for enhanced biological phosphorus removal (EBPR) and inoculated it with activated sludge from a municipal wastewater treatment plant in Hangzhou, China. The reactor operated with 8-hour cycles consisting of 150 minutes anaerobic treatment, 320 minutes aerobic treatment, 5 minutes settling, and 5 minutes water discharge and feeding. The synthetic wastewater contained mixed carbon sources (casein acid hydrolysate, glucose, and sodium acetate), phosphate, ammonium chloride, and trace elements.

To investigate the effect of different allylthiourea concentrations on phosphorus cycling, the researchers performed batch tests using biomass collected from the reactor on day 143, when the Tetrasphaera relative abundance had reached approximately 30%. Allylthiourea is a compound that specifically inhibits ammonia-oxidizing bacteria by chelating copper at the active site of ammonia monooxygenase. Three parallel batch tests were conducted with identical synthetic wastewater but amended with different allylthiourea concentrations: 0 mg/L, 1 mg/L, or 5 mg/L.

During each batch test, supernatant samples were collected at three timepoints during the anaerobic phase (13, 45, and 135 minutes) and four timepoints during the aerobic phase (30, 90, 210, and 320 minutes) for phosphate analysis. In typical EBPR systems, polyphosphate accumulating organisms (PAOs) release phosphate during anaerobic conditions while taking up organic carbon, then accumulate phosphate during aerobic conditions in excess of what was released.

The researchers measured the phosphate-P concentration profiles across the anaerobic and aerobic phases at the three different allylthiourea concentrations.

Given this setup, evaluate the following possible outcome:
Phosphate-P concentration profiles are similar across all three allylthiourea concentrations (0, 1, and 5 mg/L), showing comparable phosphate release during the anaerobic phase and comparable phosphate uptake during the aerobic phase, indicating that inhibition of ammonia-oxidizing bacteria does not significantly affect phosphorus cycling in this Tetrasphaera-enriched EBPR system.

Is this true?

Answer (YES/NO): NO